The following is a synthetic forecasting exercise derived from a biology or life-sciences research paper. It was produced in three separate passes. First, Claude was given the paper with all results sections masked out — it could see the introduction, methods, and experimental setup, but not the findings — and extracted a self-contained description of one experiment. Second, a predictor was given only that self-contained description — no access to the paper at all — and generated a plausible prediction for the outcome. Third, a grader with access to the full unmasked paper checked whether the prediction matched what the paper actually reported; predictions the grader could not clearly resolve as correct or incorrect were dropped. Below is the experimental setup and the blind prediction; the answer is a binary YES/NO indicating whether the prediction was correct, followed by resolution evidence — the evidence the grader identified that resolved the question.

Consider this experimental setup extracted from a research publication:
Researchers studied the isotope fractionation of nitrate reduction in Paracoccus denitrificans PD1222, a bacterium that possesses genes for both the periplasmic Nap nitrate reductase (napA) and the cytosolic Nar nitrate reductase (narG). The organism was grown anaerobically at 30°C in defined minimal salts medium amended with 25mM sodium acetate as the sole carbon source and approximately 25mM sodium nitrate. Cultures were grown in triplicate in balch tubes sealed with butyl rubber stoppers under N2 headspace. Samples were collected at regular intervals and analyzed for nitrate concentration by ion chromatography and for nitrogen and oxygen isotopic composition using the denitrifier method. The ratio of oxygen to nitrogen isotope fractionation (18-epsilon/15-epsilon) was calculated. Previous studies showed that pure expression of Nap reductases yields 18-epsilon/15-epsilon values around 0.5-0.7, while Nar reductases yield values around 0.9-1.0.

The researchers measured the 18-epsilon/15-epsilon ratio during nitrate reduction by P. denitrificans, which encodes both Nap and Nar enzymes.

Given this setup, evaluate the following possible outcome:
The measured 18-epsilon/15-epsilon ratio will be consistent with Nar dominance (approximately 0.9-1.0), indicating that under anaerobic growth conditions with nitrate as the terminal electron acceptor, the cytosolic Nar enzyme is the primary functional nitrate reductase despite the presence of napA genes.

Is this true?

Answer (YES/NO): YES